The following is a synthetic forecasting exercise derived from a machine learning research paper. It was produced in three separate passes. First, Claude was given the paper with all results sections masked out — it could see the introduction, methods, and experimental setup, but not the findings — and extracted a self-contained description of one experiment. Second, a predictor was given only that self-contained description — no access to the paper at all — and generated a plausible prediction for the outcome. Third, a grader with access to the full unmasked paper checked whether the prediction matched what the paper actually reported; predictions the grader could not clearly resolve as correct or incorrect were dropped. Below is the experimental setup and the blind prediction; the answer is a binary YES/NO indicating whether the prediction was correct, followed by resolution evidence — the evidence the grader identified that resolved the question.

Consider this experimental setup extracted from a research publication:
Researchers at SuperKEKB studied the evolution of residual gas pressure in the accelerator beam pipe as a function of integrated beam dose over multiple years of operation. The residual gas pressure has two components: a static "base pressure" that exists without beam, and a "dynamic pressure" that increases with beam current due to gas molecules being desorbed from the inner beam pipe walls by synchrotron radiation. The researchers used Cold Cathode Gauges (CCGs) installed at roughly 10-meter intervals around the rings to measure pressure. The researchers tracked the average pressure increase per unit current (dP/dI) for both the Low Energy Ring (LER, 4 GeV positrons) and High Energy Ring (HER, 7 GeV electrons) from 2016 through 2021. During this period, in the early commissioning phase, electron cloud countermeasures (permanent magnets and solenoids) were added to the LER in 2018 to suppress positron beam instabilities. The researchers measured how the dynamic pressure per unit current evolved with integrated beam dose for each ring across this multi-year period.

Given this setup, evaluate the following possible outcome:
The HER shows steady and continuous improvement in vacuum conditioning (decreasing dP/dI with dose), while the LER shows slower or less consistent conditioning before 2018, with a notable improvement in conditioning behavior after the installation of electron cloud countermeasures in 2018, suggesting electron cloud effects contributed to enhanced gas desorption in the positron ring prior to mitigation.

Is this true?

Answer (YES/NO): YES